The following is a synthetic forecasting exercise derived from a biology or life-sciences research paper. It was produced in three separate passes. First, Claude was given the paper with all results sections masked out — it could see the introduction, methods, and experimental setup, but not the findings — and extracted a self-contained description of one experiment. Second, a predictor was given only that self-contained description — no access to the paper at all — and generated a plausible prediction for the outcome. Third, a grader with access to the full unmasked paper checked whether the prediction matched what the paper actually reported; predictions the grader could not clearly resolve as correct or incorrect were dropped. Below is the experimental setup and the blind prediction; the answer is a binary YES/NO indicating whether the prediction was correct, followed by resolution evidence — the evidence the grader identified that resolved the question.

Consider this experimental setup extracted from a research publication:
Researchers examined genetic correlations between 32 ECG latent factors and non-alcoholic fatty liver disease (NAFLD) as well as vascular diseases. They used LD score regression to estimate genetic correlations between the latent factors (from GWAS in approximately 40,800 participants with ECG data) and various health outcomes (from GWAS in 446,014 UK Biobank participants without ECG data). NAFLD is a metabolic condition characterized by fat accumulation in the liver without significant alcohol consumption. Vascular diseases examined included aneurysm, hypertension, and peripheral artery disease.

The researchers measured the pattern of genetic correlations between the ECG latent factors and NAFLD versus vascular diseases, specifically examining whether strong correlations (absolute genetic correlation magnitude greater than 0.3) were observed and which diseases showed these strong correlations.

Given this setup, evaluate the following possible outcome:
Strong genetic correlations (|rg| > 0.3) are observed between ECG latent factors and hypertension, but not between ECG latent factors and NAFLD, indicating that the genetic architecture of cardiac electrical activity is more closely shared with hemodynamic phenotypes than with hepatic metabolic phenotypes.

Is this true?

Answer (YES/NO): NO